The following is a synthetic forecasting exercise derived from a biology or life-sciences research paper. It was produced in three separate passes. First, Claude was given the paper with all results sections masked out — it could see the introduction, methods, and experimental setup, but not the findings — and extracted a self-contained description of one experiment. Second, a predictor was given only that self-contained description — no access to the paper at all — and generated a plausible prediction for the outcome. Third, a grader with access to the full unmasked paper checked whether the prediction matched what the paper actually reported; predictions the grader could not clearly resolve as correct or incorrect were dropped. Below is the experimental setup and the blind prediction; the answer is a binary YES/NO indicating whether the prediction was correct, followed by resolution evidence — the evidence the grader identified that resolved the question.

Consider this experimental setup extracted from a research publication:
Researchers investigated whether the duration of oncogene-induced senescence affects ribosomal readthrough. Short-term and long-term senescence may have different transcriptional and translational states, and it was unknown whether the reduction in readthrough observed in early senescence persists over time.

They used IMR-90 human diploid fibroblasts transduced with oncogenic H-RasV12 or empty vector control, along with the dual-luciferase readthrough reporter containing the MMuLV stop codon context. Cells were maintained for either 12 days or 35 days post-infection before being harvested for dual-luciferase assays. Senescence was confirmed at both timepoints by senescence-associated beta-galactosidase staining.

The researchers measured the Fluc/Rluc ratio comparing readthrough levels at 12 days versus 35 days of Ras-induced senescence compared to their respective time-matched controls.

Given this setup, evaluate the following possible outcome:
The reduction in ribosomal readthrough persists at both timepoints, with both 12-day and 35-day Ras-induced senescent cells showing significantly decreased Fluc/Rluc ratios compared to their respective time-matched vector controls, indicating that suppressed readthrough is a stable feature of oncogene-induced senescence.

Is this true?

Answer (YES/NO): NO